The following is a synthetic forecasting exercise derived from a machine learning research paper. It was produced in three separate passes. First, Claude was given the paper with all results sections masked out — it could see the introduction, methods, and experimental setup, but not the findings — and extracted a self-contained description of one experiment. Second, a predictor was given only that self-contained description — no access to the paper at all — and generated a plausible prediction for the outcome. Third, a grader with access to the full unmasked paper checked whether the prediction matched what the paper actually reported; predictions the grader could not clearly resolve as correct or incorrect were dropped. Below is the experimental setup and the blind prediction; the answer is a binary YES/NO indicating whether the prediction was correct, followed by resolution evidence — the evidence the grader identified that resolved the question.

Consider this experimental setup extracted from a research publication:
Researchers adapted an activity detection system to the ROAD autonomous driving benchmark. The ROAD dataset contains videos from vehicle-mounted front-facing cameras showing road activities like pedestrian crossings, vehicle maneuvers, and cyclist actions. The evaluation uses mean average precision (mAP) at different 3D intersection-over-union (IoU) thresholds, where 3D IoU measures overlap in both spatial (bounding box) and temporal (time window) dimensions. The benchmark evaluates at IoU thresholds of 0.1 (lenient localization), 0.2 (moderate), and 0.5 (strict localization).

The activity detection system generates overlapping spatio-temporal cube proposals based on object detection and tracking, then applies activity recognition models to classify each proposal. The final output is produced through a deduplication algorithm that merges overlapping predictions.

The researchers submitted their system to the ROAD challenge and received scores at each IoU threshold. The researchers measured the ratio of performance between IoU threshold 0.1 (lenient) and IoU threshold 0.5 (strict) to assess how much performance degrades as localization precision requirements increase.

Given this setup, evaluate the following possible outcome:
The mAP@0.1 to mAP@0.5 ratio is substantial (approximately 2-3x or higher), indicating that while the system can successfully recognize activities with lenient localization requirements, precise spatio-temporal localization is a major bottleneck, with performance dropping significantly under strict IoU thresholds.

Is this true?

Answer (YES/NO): YES